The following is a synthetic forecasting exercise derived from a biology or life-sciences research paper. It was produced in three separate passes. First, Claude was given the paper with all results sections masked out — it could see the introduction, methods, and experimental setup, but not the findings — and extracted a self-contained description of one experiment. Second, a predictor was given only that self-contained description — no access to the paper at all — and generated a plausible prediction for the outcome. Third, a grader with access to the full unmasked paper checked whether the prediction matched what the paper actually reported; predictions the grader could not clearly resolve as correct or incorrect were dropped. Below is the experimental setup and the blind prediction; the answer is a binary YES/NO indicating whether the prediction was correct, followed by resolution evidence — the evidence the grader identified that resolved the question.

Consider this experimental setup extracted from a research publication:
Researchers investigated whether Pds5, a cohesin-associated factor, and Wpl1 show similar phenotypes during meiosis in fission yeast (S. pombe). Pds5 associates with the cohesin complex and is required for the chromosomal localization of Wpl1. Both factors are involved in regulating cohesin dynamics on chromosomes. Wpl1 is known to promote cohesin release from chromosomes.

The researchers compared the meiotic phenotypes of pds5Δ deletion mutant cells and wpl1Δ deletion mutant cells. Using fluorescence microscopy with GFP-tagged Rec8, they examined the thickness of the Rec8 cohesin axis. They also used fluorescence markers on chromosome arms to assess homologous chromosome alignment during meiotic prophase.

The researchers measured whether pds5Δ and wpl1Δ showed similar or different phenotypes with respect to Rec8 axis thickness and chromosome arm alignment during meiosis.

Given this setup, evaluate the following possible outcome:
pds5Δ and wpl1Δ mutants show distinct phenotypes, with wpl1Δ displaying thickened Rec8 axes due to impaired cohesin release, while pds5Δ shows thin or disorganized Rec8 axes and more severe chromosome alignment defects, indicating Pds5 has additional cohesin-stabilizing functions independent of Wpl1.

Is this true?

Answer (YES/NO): NO